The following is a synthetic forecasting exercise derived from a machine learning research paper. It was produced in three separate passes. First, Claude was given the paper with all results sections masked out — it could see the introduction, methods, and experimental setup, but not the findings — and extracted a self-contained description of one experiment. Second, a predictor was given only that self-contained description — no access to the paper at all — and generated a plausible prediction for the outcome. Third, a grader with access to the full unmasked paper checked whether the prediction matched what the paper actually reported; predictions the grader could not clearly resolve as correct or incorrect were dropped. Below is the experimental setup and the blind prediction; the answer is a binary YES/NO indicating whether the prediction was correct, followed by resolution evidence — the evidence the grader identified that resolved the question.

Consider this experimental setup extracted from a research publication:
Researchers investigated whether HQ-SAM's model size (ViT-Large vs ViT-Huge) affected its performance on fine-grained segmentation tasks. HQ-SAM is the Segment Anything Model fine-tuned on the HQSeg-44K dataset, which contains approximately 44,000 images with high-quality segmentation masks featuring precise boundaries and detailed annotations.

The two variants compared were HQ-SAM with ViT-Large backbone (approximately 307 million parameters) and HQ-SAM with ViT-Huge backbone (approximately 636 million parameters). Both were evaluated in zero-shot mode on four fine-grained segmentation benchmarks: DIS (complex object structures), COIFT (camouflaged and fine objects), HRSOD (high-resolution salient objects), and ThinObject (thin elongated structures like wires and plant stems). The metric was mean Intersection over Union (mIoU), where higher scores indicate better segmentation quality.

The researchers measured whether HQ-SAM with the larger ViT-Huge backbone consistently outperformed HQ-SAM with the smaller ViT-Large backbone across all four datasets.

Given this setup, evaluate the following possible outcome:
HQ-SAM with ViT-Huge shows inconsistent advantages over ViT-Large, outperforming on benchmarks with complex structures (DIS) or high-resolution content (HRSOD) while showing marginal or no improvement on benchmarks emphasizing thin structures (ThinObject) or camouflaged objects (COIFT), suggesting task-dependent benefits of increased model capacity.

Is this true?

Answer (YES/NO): NO